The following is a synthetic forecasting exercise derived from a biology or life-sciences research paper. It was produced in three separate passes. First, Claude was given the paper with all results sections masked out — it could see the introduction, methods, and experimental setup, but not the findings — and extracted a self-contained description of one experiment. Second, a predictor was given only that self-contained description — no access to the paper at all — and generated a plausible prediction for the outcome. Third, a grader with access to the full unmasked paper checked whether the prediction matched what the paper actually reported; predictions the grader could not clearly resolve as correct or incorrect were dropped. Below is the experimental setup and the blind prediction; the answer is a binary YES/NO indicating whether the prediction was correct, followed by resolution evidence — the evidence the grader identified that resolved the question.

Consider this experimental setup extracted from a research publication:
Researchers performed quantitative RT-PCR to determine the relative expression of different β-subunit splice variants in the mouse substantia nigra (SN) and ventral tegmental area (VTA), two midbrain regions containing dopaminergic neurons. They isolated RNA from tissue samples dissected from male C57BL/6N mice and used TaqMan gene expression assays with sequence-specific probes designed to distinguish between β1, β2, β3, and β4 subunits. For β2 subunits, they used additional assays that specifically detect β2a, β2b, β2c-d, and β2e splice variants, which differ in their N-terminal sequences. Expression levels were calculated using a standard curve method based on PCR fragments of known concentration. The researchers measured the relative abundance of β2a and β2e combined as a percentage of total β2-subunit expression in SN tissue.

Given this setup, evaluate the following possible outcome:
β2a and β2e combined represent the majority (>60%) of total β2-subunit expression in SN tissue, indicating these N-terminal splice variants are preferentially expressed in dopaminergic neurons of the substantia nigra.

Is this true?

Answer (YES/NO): NO